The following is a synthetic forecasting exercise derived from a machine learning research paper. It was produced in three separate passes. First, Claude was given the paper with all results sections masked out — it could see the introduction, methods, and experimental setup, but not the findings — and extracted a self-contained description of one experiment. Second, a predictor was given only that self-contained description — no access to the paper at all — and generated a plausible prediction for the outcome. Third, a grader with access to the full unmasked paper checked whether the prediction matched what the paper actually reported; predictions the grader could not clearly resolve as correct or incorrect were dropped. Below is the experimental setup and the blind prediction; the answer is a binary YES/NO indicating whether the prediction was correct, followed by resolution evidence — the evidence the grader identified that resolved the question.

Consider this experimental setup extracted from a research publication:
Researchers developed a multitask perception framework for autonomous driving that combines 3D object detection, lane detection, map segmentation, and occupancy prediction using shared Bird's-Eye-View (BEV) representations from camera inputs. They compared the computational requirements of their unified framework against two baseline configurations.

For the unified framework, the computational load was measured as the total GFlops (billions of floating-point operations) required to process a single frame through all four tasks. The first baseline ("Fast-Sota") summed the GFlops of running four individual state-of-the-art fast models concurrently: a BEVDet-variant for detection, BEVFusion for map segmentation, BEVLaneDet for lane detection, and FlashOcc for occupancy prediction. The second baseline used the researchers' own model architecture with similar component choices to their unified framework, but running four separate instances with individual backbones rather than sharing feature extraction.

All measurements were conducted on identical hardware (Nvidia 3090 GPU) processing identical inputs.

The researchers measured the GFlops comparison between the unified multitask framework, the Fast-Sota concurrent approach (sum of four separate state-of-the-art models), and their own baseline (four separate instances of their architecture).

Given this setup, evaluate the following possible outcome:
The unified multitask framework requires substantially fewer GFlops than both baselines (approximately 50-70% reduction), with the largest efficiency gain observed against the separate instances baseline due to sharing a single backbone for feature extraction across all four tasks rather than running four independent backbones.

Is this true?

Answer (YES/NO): YES